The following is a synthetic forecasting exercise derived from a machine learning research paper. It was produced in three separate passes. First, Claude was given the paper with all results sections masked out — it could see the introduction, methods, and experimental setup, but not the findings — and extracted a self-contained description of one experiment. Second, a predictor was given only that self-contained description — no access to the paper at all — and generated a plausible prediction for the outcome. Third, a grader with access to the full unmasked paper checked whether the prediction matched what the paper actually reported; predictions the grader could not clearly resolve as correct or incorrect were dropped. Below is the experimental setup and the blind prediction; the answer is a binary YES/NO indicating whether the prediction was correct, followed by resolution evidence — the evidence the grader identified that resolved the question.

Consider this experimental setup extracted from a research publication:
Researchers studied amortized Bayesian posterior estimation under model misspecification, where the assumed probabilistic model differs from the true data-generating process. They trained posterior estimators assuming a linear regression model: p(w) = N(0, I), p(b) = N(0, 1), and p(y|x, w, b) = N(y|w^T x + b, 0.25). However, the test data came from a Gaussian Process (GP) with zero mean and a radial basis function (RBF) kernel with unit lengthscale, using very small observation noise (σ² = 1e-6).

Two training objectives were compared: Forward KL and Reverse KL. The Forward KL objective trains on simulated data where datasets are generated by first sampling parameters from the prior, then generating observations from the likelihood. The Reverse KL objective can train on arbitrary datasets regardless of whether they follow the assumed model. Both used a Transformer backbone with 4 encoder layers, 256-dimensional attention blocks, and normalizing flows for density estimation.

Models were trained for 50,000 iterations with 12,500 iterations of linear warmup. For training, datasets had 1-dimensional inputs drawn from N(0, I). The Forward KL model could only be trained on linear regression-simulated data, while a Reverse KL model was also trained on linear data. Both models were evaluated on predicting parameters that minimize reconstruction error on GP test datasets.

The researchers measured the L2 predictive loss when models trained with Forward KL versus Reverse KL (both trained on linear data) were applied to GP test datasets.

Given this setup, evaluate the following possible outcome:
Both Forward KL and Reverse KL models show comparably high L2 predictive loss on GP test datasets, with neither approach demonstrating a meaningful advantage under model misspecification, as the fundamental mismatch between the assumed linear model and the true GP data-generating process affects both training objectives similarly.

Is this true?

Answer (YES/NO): NO